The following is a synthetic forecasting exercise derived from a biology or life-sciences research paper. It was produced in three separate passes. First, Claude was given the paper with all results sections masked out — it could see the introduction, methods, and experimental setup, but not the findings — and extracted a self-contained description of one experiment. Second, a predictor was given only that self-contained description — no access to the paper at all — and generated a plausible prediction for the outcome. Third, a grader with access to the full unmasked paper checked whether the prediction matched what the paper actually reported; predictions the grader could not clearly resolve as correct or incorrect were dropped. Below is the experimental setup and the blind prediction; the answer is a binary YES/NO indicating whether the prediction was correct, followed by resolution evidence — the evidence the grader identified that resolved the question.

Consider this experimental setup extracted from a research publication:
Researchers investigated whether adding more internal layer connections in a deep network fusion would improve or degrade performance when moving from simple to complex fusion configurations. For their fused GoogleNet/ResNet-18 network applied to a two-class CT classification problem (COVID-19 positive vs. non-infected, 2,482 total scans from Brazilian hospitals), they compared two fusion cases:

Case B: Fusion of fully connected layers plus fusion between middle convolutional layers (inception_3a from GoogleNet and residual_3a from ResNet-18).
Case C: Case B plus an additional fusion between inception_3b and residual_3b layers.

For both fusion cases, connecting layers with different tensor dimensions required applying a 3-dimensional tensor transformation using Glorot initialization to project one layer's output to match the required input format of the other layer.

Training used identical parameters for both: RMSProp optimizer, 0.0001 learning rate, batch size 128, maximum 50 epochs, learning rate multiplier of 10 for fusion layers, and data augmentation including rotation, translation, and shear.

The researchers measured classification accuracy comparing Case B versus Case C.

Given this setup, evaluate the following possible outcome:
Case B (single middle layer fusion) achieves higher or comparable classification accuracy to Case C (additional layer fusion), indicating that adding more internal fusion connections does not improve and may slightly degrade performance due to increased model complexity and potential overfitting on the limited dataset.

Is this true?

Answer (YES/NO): YES